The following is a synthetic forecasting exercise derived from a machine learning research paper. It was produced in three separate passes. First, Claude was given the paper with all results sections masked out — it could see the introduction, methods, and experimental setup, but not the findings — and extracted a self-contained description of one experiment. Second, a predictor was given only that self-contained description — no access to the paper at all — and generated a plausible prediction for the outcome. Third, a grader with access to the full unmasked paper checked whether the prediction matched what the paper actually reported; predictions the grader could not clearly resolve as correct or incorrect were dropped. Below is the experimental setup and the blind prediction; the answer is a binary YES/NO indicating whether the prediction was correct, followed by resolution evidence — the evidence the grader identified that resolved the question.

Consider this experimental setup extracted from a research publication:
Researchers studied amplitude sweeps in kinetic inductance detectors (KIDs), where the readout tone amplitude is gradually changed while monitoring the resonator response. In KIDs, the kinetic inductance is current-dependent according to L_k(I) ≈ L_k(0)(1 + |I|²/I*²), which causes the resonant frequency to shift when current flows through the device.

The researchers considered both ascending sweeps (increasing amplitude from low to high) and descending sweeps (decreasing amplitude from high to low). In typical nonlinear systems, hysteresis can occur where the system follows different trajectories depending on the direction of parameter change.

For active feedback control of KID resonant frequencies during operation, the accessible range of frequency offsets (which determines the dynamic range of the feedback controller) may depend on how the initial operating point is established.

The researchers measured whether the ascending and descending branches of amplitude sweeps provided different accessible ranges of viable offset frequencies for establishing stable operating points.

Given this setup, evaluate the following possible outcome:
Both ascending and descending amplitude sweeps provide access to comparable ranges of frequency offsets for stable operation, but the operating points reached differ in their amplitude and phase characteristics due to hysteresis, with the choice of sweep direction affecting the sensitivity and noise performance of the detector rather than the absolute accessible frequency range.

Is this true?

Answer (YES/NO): NO